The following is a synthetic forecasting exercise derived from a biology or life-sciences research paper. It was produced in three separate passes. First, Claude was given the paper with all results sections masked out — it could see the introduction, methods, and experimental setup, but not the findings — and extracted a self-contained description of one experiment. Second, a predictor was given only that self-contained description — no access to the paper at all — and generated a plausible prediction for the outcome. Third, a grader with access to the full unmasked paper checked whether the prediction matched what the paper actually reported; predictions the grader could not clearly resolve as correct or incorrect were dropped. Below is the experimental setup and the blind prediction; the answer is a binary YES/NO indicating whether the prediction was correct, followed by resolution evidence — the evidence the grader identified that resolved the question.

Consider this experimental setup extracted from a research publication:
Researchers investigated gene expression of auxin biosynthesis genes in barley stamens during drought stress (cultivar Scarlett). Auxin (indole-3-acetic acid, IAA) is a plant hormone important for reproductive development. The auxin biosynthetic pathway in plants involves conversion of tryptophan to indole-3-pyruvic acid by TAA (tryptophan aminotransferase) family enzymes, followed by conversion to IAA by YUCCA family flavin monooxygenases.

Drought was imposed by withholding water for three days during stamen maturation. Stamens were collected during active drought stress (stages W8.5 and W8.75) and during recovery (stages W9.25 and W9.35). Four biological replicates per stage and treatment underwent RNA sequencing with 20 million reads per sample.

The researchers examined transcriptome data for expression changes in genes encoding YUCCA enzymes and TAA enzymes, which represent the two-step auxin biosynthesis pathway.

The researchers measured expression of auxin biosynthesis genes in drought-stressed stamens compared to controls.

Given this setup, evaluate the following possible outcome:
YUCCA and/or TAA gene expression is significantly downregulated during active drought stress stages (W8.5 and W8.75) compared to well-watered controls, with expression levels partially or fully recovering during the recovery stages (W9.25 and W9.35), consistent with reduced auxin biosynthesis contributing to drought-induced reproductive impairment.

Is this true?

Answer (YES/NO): NO